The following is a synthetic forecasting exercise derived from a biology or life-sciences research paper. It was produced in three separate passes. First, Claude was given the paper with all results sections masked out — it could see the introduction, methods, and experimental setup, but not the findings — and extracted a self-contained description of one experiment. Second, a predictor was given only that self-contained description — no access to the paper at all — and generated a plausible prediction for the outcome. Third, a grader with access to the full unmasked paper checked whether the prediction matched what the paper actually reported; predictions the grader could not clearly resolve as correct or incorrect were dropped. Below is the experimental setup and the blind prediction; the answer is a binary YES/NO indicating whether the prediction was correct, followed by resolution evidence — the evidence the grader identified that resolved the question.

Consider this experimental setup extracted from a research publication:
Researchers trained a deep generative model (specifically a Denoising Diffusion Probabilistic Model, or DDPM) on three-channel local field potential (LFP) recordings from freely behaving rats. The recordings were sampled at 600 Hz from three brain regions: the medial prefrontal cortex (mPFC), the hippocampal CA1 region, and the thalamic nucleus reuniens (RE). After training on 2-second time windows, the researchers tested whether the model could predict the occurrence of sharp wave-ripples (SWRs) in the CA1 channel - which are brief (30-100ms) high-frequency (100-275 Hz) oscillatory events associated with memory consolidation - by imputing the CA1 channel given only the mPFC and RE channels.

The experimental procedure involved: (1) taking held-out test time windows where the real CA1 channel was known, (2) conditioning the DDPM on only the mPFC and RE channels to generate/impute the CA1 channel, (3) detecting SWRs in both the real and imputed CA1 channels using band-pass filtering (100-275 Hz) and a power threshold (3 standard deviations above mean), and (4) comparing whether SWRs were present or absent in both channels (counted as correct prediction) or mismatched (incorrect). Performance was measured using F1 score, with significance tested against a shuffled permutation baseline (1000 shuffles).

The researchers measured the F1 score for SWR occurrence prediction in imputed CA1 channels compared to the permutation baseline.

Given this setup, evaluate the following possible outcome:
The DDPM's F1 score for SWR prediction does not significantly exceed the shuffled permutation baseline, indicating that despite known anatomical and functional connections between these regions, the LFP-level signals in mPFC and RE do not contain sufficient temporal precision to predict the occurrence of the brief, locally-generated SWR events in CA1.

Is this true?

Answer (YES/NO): NO